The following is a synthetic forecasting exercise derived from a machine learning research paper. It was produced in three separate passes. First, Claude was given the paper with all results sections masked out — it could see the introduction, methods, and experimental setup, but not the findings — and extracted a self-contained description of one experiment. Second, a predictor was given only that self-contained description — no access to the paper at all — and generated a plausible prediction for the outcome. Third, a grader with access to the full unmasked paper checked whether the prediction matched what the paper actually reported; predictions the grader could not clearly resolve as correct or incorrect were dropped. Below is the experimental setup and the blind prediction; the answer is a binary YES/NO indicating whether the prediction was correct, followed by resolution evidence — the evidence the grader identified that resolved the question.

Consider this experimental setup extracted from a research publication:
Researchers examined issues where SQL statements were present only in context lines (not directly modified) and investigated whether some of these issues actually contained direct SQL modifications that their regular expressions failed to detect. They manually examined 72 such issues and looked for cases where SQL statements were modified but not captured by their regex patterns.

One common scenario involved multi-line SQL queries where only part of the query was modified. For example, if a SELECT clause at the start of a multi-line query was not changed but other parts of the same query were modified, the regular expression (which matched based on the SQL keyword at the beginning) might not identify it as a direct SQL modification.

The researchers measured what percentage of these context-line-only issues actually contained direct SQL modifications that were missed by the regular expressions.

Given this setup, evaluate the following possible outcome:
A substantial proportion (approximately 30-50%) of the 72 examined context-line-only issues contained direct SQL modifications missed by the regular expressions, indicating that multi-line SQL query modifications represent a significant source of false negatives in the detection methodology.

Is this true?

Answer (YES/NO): NO